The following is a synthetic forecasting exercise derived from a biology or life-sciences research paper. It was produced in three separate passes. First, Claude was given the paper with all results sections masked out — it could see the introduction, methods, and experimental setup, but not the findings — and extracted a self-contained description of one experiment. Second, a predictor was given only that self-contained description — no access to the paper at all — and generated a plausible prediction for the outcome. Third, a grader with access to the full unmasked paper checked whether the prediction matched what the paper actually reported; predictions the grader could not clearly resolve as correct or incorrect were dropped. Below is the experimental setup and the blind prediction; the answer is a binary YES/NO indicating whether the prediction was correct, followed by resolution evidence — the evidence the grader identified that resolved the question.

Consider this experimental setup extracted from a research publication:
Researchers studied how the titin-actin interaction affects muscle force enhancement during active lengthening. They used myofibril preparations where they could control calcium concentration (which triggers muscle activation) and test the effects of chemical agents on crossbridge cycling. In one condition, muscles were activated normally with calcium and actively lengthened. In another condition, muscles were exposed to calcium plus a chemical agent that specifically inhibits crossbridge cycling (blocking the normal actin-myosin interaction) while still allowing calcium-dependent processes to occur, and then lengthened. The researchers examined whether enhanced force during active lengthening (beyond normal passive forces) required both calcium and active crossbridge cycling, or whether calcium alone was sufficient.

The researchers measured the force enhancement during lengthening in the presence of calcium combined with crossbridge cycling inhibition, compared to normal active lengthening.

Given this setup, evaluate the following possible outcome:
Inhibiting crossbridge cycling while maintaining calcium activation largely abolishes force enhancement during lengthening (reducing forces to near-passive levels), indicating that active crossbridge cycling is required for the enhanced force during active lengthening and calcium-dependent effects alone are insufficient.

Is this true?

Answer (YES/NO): YES